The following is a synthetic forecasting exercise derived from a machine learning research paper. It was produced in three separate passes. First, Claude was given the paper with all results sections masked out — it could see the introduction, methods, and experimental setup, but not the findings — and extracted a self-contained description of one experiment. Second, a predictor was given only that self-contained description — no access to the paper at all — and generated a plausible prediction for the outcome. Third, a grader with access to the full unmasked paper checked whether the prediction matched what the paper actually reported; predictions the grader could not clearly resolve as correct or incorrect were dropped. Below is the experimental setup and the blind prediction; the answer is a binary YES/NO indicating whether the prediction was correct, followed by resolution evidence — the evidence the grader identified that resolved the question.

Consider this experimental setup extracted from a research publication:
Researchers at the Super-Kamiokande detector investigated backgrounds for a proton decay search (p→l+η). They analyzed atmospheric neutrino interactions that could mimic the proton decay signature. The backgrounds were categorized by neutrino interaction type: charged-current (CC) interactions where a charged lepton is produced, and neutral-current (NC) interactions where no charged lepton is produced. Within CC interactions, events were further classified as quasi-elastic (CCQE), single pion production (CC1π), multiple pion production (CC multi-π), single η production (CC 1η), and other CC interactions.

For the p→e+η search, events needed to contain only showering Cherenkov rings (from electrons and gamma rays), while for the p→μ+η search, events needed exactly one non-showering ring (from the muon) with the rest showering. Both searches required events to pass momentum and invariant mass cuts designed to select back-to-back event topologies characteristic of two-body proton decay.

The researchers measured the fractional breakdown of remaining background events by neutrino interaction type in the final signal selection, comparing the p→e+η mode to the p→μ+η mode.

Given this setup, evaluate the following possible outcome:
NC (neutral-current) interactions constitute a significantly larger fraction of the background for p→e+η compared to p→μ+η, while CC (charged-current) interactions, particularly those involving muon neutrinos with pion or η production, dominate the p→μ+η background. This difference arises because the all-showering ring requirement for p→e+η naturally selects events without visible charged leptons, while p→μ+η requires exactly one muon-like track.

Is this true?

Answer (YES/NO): YES